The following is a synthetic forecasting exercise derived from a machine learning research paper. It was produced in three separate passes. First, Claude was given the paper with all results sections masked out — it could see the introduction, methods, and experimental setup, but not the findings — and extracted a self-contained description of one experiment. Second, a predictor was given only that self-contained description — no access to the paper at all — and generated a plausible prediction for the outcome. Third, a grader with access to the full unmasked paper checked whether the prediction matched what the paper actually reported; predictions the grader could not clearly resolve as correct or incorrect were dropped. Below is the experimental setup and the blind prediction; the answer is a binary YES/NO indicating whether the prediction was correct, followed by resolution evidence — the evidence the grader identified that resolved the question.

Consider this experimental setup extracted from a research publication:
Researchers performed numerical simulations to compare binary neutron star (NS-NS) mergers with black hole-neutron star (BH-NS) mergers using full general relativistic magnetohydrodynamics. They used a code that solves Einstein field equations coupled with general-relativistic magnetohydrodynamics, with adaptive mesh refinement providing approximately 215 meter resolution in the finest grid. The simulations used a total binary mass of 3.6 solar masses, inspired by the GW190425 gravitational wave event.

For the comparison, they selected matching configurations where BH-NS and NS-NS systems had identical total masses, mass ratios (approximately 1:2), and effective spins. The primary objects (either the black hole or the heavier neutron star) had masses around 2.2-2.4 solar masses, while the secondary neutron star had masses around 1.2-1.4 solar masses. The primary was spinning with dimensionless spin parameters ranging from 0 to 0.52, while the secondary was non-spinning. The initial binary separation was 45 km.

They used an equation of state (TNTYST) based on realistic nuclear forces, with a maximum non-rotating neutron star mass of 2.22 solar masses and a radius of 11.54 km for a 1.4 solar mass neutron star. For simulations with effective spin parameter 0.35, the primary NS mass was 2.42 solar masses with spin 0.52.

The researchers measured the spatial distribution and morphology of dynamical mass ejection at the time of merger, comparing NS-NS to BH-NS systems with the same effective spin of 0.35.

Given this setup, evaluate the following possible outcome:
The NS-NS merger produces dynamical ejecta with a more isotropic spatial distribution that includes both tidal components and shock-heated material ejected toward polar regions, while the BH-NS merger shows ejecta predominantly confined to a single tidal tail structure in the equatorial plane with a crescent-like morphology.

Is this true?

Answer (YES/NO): NO